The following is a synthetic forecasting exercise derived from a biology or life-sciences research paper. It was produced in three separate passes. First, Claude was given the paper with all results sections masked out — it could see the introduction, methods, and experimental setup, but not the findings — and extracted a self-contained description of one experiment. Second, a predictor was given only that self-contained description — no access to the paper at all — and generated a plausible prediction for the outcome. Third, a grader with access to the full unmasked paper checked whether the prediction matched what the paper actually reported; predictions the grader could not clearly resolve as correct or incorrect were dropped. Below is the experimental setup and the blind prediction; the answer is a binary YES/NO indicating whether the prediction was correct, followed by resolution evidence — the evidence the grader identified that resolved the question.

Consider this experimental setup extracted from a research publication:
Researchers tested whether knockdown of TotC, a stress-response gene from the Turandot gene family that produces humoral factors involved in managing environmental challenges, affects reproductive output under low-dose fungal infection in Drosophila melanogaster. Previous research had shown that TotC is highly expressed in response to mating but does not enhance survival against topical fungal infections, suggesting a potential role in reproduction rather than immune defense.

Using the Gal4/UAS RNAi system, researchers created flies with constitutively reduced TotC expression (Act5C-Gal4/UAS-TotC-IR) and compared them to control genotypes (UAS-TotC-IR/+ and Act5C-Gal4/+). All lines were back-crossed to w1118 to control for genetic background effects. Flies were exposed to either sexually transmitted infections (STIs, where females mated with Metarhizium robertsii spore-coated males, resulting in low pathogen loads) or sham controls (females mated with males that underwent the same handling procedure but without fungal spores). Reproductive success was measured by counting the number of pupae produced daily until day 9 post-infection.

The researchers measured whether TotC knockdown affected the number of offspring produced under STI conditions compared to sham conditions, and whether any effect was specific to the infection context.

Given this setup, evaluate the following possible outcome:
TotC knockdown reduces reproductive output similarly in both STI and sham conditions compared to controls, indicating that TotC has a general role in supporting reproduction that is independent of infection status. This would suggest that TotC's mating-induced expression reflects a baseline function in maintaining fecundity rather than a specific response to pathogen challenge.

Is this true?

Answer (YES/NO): NO